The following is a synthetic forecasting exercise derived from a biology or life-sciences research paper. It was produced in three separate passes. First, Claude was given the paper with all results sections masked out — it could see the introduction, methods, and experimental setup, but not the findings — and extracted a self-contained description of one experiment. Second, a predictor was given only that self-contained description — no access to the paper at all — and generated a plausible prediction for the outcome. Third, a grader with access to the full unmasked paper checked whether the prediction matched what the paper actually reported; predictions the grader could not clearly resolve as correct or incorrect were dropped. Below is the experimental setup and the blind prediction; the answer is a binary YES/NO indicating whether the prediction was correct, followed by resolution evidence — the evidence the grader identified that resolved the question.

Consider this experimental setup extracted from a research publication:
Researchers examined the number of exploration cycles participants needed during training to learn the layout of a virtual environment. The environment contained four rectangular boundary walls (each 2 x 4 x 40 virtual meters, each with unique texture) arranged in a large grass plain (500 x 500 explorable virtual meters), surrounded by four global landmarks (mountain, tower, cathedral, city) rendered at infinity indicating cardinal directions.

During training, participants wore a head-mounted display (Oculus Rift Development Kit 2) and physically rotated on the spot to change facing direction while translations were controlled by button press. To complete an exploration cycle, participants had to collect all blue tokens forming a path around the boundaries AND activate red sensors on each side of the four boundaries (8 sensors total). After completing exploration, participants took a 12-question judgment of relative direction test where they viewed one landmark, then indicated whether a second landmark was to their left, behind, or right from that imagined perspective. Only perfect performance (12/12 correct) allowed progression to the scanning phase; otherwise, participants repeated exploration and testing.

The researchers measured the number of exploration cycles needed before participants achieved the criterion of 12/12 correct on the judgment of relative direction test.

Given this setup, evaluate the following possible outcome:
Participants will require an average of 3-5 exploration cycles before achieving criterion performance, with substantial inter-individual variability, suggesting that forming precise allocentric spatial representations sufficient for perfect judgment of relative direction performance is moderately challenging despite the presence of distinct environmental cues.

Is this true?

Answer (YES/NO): YES